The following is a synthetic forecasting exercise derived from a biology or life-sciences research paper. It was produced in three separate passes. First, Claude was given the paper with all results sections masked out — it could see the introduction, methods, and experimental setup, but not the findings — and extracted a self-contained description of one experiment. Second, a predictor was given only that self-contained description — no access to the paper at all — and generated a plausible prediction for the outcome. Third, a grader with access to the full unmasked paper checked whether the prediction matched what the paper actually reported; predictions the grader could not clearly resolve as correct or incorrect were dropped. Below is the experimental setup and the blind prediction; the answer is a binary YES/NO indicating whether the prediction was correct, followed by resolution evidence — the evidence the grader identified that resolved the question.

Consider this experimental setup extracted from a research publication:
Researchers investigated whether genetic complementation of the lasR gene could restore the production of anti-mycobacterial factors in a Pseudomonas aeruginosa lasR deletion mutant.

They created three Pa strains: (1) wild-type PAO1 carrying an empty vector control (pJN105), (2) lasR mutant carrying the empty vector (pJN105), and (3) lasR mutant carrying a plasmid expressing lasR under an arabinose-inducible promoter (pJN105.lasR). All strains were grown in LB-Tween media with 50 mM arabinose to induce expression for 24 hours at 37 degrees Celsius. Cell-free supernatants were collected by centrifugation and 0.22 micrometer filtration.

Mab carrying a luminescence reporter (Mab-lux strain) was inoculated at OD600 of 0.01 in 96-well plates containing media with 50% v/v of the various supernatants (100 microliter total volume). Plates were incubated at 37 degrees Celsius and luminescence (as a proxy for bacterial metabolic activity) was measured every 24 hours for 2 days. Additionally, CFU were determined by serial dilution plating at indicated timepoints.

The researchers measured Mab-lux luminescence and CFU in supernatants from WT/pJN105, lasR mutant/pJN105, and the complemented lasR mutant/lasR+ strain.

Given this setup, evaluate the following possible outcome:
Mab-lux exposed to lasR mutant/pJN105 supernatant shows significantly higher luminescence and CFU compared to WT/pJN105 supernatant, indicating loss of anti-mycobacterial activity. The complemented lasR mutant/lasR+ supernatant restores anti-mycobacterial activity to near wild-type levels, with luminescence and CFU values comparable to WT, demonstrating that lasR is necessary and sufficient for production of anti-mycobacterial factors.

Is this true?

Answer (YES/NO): YES